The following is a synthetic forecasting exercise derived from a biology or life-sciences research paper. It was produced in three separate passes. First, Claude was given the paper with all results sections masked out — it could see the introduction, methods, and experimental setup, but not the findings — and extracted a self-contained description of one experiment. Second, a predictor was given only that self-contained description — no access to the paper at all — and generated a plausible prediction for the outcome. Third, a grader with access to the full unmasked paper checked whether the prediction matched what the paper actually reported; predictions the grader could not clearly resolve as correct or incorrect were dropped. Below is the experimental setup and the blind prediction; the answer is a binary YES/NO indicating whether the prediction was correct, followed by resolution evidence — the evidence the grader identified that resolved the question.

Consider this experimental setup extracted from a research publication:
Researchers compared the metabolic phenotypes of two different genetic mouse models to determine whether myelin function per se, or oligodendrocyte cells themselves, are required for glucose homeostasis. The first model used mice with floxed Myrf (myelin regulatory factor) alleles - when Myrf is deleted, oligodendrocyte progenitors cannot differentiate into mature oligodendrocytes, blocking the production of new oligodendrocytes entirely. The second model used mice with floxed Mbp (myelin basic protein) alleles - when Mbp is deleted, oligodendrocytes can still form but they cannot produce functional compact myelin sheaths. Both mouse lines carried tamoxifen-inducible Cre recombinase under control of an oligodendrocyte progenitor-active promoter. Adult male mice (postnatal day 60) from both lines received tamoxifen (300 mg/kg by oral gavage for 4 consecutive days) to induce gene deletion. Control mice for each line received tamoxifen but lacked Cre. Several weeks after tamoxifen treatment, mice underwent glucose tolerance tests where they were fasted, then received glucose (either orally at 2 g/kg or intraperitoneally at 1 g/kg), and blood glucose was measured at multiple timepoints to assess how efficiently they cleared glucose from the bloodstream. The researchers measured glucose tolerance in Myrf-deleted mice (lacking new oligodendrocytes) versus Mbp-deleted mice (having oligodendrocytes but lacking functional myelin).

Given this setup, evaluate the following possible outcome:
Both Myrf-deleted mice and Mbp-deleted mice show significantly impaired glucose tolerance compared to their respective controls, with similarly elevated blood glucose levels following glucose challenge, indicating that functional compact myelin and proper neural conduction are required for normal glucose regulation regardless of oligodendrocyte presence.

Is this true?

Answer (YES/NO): NO